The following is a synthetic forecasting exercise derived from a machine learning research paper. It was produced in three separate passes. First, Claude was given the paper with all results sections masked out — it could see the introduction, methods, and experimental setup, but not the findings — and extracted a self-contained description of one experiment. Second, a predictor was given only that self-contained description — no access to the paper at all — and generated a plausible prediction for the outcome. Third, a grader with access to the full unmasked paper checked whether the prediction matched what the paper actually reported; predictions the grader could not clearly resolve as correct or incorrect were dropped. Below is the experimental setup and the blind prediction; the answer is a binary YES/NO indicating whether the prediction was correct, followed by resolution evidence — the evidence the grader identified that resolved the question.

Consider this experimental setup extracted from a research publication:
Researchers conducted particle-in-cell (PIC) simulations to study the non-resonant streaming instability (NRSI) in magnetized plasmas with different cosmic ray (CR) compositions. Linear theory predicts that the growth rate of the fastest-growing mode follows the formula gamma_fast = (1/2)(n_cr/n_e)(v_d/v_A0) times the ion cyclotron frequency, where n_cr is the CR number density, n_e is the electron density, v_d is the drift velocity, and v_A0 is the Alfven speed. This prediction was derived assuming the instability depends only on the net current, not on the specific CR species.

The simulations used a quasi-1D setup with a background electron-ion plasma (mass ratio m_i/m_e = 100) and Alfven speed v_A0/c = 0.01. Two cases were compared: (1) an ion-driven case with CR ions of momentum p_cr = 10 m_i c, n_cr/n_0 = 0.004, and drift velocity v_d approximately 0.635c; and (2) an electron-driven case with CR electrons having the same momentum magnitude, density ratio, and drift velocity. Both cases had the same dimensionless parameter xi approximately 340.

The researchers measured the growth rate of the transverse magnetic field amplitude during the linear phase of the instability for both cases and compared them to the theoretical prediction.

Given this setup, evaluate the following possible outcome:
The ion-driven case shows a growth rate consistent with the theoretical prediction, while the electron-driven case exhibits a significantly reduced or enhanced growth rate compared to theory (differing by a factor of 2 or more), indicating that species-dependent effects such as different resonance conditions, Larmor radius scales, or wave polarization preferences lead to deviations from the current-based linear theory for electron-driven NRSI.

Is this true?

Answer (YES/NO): NO